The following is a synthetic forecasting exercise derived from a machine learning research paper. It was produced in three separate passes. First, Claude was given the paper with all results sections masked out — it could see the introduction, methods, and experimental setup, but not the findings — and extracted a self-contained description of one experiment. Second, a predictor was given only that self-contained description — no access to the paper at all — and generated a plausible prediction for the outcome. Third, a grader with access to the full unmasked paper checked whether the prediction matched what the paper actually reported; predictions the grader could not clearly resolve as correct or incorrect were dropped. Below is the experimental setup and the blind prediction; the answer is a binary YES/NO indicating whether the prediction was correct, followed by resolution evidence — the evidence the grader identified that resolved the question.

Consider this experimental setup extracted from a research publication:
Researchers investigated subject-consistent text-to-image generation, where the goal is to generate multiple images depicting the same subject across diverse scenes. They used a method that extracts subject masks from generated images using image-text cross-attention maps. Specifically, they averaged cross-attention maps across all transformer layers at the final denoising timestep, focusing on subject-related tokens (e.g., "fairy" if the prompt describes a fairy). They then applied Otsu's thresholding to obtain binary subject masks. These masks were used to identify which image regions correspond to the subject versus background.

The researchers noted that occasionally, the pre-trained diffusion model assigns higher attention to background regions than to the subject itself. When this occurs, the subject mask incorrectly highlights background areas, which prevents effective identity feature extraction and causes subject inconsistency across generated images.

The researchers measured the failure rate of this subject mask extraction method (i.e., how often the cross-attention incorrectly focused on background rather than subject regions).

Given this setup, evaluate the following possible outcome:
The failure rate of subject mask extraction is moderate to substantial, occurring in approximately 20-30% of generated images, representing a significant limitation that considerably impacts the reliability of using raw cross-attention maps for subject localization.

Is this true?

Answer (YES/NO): NO